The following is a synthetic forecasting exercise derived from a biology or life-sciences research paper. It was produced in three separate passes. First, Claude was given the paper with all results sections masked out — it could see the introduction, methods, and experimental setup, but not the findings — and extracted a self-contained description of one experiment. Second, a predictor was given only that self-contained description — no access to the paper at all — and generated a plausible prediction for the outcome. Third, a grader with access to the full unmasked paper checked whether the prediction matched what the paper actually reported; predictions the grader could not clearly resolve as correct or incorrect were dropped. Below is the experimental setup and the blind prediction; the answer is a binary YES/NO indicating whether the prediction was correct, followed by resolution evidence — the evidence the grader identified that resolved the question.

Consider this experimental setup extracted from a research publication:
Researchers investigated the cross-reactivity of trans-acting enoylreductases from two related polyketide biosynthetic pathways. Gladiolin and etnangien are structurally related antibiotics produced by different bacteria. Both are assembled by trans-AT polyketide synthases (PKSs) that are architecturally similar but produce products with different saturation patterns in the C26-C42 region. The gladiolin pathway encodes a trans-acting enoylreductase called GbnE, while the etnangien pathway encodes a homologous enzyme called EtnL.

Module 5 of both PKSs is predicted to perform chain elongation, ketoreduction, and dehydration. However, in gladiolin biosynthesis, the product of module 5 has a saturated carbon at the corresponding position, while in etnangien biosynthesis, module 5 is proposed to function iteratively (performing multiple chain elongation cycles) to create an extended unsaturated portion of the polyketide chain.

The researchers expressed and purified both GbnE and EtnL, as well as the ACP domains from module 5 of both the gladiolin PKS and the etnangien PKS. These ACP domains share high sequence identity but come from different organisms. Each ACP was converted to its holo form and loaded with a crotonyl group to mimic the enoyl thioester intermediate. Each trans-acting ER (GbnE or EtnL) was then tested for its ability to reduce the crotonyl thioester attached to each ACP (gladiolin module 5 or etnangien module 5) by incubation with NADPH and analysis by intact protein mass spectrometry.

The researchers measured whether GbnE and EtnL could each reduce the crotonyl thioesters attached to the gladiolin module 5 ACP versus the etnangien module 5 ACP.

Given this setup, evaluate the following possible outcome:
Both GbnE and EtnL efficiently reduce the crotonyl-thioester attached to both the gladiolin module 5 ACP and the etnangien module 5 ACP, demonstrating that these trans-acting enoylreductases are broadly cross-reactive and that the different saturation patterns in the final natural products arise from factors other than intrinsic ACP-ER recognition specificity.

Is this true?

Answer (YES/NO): NO